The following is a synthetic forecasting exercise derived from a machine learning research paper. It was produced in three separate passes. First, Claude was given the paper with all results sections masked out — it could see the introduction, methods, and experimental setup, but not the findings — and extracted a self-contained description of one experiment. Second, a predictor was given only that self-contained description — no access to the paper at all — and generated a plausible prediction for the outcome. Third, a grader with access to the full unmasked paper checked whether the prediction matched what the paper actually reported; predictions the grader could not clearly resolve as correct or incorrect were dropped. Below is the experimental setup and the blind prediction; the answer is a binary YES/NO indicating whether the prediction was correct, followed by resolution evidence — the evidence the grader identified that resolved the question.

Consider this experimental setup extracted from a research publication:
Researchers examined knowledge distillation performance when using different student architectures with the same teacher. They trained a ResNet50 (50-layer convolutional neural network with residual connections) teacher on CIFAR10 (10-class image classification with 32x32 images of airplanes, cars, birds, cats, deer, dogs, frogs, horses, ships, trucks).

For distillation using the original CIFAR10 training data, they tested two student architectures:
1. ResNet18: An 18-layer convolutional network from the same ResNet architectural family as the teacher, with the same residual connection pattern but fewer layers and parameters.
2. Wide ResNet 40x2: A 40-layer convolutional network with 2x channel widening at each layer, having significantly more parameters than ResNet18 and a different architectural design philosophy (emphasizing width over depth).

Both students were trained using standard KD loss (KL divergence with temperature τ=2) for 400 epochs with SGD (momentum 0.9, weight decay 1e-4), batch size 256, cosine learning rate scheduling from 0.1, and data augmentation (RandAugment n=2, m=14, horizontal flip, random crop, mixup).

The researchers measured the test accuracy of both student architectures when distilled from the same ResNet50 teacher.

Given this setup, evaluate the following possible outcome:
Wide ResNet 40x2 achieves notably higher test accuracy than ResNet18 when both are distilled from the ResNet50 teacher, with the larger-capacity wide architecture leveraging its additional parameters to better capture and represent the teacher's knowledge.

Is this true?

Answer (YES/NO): NO